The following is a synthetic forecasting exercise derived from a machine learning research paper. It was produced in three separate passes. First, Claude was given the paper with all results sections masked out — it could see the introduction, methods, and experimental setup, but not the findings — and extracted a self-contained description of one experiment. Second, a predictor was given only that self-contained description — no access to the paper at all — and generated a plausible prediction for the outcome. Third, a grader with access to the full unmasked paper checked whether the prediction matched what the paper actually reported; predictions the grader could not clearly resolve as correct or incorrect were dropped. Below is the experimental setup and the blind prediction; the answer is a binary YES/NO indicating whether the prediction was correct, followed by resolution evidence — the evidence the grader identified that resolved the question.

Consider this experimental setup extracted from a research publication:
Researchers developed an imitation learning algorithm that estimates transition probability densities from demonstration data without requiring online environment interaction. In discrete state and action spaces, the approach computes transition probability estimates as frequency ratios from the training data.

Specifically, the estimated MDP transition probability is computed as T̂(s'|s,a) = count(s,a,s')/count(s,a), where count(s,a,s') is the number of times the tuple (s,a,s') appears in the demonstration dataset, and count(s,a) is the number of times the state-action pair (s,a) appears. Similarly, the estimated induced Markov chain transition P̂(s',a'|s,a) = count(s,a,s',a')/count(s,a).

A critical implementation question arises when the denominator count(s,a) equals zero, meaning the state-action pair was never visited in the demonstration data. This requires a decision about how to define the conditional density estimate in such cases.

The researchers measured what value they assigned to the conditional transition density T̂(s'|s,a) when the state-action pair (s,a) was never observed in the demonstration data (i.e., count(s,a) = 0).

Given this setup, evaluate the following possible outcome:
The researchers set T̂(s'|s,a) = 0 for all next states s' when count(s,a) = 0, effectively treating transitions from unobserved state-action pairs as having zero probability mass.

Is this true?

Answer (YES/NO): NO